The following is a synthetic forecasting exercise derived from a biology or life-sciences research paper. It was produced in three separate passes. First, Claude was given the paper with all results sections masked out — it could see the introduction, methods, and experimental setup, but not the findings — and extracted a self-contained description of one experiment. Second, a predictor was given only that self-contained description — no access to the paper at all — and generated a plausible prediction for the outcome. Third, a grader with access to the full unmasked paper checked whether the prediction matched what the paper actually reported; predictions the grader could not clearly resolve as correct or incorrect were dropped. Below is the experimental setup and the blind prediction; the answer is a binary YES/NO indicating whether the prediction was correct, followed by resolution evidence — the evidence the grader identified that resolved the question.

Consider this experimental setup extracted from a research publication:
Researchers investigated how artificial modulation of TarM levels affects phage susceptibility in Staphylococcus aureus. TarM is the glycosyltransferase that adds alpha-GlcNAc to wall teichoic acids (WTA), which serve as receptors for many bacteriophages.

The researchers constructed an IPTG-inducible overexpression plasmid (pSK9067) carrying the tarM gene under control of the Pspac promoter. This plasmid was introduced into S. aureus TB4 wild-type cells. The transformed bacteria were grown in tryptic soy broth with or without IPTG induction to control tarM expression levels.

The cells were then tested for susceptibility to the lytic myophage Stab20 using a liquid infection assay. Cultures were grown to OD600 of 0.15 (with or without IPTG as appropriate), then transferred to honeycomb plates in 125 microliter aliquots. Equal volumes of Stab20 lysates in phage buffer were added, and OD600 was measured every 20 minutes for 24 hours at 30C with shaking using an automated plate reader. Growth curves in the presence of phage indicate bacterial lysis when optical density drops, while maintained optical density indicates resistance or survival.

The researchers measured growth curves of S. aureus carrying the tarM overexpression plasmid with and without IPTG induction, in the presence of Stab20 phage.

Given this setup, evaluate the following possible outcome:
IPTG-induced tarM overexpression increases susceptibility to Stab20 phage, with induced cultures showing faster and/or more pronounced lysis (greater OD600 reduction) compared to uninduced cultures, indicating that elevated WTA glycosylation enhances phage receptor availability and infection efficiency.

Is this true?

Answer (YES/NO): NO